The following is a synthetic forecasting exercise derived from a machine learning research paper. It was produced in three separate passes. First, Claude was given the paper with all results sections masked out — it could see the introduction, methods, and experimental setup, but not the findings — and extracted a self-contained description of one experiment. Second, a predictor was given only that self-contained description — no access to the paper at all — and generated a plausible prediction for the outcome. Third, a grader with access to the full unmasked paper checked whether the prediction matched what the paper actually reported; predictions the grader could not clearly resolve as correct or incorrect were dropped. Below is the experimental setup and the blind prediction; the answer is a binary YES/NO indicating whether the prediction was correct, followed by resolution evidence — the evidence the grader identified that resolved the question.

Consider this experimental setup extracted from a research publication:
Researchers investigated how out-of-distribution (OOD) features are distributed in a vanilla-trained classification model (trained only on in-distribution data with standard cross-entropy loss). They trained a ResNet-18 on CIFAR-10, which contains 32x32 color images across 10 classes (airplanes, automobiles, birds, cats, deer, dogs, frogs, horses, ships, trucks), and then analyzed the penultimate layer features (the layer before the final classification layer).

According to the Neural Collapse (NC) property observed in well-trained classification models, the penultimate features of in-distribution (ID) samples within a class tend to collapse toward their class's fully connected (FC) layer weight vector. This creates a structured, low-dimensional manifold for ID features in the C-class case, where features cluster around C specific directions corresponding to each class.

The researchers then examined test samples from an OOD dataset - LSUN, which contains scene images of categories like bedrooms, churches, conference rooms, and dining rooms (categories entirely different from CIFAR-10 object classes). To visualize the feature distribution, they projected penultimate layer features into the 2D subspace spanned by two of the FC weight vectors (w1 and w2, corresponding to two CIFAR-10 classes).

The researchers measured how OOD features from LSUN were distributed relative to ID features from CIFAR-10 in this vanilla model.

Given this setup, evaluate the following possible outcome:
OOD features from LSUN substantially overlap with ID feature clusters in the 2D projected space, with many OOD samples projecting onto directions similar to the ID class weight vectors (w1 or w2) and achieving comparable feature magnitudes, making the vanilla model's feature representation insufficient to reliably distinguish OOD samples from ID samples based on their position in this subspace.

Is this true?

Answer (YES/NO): YES